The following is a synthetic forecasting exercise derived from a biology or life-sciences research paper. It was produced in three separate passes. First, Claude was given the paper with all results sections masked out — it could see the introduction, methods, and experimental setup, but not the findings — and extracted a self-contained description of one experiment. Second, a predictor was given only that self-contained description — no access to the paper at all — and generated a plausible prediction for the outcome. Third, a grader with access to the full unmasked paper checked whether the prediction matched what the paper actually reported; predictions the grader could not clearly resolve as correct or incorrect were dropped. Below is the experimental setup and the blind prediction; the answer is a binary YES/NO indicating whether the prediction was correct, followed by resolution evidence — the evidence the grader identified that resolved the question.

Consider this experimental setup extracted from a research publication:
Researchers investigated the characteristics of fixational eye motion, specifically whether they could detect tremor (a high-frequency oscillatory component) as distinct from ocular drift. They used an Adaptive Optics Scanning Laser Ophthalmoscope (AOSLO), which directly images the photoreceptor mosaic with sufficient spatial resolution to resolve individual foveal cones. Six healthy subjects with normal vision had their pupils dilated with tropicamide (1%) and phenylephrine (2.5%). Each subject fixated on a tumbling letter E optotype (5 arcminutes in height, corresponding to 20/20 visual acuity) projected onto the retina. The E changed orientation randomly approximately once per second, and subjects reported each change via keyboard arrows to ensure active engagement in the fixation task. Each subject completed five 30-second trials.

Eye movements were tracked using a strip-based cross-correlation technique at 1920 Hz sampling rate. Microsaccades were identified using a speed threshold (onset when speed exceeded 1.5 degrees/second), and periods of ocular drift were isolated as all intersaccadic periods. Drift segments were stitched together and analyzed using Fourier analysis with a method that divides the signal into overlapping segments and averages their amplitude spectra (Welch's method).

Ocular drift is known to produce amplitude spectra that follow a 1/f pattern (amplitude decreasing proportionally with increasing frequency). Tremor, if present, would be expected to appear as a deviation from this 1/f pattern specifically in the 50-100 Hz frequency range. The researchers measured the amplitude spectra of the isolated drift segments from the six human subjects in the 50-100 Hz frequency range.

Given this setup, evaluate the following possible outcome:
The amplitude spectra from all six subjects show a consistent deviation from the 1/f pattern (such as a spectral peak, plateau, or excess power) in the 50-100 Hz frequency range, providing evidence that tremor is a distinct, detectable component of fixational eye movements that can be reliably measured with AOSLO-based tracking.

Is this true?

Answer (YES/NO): NO